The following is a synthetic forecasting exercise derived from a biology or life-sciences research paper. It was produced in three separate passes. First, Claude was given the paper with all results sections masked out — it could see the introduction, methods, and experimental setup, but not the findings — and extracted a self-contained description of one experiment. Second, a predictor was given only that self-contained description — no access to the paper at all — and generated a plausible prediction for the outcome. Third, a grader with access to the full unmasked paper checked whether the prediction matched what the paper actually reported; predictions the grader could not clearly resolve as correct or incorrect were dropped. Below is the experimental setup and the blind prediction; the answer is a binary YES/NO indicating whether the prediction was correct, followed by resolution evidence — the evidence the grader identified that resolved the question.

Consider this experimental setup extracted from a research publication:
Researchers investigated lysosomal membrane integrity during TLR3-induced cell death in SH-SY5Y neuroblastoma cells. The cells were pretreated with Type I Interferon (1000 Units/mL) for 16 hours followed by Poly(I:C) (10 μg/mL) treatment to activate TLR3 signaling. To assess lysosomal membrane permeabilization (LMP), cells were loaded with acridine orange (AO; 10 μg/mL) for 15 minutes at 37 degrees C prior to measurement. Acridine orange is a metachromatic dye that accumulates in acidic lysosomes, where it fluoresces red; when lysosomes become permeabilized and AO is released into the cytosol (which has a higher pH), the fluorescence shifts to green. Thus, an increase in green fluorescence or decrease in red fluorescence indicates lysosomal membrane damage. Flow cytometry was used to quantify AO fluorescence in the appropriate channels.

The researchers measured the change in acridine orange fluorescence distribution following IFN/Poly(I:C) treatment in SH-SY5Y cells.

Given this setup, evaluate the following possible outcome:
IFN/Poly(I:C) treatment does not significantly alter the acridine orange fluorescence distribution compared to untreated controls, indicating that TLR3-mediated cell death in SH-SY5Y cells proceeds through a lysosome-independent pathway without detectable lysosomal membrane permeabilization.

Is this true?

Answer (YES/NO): NO